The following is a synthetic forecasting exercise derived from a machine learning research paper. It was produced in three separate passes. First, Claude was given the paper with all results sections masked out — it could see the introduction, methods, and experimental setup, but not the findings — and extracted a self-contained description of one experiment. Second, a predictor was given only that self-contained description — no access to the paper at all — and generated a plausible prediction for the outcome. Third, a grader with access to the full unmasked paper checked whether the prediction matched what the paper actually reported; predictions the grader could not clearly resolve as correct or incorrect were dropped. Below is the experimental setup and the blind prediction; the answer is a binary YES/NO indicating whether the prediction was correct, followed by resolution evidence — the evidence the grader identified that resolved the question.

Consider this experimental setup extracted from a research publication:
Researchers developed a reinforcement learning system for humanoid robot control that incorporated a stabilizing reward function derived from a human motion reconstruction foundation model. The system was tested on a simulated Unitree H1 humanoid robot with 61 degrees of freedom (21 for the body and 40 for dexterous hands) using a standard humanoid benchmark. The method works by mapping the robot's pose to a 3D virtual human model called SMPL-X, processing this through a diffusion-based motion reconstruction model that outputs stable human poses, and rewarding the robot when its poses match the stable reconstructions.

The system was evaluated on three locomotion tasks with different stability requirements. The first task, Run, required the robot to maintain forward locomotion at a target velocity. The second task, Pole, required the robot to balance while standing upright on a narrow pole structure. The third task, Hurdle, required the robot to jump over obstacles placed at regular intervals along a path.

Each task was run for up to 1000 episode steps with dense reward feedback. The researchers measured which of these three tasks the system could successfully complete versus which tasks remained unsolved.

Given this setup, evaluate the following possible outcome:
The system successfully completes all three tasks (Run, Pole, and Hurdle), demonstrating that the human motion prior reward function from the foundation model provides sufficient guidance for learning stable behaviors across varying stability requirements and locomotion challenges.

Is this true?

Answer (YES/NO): NO